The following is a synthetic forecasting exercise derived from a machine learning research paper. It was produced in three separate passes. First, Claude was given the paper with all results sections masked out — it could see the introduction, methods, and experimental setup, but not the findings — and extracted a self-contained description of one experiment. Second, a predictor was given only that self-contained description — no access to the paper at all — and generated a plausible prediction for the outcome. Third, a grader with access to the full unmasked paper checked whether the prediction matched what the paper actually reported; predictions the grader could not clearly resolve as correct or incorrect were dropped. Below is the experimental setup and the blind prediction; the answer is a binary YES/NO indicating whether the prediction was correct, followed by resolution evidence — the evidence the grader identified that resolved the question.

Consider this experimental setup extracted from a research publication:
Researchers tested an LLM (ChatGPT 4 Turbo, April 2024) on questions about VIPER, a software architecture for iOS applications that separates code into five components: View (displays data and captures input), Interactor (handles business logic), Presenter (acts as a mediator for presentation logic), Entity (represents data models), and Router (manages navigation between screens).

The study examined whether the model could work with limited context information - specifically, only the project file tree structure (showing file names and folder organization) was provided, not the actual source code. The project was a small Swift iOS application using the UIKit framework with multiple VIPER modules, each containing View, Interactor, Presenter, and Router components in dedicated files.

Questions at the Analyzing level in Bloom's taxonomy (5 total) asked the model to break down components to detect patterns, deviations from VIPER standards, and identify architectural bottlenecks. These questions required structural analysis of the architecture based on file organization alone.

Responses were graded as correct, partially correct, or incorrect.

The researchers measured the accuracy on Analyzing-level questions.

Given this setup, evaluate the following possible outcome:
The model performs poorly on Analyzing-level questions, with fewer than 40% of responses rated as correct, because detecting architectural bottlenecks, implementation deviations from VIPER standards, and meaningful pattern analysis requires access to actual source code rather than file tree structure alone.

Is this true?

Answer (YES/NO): NO